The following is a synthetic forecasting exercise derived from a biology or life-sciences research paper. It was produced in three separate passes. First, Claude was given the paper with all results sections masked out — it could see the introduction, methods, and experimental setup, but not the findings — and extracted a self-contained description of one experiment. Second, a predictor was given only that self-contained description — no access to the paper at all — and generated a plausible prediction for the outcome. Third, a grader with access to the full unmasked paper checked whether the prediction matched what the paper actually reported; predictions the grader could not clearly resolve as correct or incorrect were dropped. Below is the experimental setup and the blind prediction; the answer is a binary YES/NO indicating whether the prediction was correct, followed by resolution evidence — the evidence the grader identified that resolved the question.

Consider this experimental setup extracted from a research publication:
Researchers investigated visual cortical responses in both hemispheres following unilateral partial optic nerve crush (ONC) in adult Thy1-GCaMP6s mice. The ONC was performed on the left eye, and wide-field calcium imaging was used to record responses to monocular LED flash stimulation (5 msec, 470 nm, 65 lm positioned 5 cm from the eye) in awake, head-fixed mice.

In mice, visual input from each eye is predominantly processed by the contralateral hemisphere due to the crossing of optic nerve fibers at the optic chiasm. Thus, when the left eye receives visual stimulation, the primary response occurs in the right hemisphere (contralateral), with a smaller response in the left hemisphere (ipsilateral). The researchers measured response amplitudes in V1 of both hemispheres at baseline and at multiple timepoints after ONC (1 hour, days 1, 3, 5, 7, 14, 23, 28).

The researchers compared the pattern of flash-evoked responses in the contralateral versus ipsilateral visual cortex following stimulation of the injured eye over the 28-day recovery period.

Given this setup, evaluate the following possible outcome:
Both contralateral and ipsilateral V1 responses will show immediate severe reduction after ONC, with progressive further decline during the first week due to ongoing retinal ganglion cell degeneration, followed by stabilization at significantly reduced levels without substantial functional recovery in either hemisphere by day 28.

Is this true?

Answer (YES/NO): NO